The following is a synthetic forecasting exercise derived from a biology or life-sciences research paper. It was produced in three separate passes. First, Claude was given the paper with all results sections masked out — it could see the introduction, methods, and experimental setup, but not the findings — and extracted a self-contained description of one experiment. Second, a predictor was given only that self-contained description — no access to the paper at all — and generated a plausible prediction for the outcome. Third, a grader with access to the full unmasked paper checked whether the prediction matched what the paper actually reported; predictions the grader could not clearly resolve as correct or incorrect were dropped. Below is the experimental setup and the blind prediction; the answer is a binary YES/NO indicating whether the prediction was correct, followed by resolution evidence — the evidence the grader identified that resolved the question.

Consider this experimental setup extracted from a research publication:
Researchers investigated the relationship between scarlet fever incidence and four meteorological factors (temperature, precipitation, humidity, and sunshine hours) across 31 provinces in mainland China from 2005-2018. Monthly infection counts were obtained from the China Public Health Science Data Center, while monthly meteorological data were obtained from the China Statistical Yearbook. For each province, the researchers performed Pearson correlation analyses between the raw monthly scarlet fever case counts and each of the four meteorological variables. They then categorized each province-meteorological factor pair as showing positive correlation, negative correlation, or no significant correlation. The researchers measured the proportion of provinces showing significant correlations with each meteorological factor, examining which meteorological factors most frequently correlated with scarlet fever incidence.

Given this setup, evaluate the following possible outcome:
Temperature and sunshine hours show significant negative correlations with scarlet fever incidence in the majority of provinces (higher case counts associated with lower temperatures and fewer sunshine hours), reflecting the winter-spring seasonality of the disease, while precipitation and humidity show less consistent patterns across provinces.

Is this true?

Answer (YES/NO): NO